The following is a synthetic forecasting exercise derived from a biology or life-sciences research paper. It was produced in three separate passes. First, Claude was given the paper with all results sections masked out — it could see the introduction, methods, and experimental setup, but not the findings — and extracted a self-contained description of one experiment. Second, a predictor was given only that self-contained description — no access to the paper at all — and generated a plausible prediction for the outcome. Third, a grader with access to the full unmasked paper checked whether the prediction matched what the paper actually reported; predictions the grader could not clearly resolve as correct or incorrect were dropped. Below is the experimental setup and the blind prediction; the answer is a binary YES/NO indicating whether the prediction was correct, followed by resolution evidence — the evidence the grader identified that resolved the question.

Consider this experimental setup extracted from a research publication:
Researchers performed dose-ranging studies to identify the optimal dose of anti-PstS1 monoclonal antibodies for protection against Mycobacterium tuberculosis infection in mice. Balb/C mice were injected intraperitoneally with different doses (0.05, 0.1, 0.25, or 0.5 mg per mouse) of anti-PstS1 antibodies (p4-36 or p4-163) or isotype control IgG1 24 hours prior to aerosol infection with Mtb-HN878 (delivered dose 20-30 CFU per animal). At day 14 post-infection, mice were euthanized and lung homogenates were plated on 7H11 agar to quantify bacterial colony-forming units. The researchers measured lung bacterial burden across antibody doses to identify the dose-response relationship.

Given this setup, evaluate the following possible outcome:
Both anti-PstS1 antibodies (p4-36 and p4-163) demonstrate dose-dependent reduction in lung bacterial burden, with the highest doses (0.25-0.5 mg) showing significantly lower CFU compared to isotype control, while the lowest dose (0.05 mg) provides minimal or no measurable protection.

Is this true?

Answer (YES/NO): NO